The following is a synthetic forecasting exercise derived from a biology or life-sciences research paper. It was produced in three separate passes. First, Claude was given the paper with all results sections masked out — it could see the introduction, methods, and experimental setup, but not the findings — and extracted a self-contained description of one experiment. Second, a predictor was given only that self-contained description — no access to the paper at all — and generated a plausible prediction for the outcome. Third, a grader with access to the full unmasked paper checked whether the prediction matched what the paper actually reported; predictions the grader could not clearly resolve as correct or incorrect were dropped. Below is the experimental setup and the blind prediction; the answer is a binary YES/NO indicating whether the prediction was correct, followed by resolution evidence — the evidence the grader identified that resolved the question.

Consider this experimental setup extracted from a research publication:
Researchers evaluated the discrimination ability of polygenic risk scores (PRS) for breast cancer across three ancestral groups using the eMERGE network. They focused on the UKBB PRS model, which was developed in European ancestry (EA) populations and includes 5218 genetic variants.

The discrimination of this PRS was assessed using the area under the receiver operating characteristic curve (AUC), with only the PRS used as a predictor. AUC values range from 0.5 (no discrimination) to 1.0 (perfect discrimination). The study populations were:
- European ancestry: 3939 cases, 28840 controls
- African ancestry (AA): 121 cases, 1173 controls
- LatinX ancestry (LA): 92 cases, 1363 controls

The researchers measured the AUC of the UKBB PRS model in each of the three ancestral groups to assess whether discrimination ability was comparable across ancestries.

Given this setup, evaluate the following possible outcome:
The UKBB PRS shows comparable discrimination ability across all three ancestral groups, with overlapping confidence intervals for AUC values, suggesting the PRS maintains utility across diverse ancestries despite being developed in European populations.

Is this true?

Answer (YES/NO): NO